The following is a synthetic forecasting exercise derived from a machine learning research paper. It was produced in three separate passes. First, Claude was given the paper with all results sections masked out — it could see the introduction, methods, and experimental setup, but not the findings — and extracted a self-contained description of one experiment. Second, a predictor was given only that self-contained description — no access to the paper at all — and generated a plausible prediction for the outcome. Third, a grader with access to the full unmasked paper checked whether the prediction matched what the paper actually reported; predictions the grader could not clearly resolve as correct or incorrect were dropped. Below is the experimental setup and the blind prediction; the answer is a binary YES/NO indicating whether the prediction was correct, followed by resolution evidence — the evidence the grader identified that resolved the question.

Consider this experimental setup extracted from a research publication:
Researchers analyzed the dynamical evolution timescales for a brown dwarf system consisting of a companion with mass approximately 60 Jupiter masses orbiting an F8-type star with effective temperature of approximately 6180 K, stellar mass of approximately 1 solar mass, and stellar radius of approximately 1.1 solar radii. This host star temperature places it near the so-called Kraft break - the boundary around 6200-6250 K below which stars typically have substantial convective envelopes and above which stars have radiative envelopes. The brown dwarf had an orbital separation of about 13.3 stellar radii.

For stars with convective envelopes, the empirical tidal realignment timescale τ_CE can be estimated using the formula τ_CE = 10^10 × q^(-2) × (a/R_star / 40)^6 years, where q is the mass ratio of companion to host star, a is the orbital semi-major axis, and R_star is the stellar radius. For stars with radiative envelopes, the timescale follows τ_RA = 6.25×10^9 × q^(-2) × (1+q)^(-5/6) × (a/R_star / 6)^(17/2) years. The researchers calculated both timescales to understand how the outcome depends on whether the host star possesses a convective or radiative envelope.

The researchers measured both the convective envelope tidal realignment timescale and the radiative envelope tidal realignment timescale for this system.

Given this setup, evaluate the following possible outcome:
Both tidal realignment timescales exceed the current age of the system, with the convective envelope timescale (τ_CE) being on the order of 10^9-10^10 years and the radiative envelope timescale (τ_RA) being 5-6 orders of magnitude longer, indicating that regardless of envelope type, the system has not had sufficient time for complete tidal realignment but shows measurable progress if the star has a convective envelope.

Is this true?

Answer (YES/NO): NO